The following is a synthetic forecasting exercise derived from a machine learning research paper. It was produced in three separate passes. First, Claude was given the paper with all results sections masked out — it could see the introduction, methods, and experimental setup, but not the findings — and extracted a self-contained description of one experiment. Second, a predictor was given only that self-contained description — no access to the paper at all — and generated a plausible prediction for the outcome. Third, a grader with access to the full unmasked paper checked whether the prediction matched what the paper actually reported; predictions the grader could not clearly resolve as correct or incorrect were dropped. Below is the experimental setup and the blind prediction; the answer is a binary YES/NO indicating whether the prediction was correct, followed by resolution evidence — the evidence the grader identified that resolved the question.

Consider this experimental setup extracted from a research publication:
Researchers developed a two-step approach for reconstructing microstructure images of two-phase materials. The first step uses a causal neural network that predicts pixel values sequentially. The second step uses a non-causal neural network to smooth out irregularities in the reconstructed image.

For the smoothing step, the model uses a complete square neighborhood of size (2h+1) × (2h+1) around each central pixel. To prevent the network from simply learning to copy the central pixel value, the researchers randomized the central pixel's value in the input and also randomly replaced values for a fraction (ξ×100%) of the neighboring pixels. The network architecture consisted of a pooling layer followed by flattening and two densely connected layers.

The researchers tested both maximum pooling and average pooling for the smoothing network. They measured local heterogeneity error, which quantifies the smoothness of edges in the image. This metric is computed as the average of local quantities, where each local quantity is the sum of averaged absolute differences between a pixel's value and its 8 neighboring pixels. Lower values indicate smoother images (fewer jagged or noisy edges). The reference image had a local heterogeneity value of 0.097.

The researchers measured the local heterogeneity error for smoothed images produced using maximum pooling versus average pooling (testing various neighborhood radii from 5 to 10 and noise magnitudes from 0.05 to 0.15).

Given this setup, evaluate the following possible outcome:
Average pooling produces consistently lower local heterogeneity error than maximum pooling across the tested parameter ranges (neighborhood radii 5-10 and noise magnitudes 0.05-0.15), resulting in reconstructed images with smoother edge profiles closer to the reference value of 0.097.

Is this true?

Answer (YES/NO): YES